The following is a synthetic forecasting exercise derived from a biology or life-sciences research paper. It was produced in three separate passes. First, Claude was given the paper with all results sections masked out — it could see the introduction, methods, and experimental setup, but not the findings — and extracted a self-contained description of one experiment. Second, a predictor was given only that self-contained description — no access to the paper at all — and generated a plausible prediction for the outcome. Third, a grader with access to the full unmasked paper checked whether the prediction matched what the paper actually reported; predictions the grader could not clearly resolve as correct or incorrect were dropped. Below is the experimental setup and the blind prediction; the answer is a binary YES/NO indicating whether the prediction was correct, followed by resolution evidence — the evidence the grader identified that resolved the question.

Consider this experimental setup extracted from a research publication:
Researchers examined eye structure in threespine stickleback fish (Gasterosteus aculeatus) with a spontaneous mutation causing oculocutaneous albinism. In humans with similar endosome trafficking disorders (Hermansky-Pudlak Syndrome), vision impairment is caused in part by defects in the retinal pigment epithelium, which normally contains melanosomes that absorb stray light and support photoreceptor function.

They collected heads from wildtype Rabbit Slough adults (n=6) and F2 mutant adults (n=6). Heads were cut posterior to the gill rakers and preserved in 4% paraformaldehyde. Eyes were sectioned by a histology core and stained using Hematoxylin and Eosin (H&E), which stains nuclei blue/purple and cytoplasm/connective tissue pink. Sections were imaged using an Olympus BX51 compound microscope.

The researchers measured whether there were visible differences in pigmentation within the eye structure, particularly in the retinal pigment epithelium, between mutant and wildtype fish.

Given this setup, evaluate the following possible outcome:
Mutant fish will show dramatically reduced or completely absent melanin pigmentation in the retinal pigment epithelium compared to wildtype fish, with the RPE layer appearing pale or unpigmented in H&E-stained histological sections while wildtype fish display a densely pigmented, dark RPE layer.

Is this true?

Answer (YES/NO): YES